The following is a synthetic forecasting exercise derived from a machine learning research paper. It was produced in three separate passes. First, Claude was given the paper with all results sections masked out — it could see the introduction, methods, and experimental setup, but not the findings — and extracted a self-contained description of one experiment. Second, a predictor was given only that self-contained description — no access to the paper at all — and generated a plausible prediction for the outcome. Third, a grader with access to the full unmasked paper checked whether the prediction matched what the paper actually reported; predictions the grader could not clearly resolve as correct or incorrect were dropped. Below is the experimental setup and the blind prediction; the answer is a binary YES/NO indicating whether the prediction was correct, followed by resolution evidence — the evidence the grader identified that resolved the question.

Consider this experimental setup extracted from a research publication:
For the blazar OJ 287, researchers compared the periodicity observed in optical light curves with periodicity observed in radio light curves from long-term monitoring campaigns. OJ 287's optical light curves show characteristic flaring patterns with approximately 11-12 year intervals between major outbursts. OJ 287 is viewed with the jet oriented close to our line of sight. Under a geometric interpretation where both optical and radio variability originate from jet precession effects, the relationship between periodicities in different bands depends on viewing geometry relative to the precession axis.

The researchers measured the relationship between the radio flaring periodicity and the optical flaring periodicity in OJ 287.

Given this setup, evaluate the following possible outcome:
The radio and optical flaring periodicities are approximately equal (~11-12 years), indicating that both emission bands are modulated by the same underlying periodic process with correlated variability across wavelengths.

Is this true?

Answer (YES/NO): NO